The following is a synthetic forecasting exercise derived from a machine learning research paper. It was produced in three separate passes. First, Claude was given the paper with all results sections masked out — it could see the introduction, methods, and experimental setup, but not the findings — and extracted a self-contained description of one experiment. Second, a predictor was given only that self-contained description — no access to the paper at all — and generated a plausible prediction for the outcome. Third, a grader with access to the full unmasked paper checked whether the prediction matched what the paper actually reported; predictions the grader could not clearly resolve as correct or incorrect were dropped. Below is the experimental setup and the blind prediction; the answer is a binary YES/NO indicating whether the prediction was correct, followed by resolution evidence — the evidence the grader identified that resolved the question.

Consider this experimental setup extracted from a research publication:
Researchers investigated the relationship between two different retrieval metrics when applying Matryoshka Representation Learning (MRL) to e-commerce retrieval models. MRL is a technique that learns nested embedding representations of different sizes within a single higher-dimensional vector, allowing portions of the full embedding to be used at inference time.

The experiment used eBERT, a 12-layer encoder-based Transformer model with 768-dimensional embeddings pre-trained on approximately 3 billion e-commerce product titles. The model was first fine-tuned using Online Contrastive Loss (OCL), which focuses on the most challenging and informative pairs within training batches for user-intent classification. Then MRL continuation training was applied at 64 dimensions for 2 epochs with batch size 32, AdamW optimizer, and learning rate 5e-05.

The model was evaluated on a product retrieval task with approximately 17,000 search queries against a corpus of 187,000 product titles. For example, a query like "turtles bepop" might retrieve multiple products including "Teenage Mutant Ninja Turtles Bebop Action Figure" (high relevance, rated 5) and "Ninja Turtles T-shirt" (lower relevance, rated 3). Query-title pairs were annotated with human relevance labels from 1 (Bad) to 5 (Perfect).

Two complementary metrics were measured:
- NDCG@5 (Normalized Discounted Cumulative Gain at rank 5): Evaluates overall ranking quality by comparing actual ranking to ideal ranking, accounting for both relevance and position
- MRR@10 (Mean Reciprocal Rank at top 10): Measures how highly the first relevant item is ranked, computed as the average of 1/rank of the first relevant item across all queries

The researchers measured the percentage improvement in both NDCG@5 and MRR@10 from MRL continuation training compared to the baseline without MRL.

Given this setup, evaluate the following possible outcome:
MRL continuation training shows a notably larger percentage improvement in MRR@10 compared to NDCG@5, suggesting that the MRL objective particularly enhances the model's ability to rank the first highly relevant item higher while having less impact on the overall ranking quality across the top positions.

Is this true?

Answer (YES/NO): NO